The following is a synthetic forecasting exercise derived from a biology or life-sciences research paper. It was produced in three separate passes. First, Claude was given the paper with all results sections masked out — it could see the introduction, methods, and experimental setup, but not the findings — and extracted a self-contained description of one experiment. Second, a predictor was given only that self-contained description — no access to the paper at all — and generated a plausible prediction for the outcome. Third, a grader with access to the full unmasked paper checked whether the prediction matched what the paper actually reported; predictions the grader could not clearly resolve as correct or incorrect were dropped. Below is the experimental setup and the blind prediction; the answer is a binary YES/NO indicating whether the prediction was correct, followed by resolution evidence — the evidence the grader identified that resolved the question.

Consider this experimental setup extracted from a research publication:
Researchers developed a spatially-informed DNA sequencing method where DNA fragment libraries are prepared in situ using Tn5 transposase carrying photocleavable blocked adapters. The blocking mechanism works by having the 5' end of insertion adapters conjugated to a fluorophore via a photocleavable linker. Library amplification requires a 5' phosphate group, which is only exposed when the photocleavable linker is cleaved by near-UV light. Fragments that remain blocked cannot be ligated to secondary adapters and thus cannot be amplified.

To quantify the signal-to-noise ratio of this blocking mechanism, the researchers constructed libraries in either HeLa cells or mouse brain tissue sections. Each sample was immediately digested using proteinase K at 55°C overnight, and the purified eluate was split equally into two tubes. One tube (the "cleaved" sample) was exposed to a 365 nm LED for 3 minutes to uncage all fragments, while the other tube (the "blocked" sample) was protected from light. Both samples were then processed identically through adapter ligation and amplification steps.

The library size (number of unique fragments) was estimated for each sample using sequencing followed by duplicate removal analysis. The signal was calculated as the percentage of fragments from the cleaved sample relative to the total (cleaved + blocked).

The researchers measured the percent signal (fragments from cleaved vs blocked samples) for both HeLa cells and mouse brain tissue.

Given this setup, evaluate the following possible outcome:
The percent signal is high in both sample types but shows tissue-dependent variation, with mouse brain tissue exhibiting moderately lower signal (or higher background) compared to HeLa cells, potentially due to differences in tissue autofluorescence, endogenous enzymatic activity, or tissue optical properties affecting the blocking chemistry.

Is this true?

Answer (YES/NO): YES